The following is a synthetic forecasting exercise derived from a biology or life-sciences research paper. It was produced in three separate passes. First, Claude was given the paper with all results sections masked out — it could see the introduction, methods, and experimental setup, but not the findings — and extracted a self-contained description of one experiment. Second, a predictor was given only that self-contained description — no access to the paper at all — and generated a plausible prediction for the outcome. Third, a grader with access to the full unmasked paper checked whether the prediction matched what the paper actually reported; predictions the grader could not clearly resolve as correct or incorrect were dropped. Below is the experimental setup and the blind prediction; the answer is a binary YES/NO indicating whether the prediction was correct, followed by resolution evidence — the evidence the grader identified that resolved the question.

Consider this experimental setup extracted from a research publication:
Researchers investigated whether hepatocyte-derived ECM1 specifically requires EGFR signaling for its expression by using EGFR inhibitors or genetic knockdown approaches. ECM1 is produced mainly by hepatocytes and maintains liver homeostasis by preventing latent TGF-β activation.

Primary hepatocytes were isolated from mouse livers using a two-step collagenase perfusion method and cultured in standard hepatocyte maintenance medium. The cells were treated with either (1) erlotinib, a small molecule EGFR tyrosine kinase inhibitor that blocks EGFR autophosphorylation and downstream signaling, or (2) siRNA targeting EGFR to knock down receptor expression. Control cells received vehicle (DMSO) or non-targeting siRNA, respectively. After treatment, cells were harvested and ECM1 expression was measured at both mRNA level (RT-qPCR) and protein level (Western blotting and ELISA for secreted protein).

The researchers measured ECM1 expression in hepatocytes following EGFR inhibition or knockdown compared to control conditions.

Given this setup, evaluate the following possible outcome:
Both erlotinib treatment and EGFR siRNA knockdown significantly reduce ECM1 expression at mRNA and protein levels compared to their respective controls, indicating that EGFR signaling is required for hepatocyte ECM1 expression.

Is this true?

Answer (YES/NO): YES